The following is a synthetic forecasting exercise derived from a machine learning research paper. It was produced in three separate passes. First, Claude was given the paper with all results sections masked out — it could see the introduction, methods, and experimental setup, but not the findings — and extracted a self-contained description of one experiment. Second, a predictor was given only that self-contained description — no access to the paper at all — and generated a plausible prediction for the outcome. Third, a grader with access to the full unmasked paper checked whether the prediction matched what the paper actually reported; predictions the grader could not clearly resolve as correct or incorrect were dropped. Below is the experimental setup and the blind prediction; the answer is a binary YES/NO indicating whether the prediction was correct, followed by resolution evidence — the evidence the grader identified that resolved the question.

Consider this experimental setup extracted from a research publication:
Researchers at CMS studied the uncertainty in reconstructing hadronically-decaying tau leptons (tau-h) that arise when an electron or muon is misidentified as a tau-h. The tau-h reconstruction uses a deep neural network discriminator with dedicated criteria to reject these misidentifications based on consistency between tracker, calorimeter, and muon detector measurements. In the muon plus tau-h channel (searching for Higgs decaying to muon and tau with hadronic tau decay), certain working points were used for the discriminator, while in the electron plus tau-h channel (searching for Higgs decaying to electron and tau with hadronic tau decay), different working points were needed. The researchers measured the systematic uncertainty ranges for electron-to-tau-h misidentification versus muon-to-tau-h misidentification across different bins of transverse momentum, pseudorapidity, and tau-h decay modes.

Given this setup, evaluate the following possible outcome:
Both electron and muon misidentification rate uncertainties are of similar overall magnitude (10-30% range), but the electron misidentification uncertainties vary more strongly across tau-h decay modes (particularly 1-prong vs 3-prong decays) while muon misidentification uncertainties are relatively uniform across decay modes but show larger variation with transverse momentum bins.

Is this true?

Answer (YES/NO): NO